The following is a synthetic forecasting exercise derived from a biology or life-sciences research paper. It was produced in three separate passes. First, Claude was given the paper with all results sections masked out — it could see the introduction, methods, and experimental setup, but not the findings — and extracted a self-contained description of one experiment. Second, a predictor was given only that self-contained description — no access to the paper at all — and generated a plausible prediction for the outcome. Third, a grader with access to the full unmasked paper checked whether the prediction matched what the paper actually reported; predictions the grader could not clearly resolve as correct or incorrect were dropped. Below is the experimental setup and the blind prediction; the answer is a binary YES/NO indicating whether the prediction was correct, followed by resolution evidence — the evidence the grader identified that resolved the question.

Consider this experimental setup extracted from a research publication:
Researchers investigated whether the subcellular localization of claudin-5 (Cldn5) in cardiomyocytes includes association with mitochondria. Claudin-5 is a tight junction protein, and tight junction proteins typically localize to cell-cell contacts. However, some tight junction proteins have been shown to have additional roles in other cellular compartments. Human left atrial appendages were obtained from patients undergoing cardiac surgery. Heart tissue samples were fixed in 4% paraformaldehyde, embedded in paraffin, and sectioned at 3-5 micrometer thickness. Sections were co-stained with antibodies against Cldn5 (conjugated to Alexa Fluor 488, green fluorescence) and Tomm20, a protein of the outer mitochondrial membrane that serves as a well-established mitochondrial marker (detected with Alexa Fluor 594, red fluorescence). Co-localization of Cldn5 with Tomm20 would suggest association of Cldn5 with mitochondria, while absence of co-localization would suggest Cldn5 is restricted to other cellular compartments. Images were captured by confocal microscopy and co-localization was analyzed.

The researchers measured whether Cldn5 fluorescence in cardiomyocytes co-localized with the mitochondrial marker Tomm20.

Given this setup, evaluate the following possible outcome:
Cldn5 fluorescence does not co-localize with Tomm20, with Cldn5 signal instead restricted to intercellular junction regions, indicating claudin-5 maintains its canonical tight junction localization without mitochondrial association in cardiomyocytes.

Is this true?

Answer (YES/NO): NO